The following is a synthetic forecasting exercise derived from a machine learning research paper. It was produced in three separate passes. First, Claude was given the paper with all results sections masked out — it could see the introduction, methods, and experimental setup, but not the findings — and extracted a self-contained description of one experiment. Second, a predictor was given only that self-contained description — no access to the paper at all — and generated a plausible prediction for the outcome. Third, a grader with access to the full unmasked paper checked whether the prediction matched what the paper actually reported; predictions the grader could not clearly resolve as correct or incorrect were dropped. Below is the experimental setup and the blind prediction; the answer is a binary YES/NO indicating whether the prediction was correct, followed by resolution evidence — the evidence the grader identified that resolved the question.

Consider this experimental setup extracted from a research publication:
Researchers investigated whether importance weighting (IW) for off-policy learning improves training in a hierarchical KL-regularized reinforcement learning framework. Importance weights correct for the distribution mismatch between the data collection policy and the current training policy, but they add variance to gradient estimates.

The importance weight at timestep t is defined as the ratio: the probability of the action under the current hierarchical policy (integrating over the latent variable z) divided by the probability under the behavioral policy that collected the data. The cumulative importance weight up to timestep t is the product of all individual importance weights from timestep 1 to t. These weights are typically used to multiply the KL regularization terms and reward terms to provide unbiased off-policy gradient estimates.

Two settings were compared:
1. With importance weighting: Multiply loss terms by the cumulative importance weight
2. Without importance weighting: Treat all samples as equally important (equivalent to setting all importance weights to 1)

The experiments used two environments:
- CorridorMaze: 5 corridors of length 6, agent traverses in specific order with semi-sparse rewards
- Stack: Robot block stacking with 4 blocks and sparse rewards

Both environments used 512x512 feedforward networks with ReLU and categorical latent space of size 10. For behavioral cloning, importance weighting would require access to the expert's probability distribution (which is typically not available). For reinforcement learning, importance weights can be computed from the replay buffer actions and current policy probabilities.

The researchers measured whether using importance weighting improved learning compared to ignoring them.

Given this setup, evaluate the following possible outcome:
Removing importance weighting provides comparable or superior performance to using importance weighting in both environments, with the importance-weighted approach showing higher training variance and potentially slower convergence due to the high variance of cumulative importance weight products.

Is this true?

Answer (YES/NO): YES